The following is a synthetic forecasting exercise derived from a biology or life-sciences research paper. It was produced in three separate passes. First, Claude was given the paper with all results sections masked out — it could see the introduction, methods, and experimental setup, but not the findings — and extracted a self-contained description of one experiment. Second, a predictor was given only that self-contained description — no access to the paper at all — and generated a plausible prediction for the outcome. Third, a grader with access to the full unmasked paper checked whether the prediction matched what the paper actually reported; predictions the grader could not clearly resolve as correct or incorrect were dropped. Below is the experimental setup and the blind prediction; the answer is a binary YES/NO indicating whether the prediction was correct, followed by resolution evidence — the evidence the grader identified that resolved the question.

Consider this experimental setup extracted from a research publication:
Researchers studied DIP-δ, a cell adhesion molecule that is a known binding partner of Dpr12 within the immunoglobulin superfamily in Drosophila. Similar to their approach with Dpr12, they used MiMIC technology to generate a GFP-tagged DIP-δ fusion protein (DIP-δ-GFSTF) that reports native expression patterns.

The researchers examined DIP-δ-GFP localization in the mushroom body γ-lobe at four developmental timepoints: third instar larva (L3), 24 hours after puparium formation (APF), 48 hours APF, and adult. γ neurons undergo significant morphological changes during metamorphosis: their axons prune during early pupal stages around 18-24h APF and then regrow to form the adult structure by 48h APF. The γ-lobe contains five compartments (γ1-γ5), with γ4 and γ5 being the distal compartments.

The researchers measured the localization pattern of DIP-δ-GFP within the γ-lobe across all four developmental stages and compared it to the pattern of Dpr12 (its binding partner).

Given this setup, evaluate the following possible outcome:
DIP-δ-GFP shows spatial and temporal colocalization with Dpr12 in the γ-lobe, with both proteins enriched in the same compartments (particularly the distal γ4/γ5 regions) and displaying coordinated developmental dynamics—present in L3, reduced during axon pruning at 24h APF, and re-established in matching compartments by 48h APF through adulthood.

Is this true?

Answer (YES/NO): NO